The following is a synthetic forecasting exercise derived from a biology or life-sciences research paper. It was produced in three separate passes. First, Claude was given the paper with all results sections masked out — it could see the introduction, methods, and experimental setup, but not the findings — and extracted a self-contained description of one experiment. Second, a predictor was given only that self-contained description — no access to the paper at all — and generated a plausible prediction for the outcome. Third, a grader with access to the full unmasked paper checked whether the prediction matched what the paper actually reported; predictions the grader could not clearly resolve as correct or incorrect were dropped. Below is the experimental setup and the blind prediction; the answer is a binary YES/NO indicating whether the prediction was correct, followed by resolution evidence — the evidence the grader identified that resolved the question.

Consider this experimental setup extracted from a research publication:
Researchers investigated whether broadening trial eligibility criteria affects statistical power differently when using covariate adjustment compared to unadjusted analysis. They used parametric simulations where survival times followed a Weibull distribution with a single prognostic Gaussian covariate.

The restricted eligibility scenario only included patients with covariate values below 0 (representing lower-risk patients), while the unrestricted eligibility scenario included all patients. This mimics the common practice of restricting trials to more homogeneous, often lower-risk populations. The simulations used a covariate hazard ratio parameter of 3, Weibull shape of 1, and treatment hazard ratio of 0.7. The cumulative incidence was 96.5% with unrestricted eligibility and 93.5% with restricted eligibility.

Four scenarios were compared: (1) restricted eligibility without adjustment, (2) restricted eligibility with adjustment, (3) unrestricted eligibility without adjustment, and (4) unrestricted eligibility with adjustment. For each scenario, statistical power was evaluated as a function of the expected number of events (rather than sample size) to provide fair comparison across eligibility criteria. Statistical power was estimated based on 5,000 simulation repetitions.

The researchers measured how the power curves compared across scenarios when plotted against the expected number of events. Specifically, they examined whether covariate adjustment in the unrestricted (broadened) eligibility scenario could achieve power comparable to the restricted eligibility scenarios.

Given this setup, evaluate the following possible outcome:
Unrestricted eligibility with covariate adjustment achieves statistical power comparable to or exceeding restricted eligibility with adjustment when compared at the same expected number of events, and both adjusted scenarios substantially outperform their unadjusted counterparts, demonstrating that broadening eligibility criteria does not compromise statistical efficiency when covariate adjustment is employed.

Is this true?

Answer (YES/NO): YES